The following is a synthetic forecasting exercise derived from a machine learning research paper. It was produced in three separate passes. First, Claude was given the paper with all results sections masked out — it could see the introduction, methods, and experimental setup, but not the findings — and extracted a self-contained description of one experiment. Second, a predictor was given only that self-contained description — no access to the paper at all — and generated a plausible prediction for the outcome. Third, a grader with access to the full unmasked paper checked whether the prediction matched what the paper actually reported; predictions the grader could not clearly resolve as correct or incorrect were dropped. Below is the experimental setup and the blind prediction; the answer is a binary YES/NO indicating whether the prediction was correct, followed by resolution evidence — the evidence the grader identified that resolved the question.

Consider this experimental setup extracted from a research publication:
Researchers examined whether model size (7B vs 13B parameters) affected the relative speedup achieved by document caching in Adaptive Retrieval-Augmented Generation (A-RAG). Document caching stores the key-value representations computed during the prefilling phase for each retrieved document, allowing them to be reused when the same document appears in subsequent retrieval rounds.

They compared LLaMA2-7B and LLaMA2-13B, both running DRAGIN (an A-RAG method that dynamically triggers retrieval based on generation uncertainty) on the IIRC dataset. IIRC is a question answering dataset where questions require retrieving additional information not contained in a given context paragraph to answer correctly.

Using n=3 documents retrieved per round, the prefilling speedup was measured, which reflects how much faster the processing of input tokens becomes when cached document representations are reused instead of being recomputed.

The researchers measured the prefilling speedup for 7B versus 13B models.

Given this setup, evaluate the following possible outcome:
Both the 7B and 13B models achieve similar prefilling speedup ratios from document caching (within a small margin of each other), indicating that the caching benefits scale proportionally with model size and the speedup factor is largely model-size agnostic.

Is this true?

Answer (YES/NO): NO